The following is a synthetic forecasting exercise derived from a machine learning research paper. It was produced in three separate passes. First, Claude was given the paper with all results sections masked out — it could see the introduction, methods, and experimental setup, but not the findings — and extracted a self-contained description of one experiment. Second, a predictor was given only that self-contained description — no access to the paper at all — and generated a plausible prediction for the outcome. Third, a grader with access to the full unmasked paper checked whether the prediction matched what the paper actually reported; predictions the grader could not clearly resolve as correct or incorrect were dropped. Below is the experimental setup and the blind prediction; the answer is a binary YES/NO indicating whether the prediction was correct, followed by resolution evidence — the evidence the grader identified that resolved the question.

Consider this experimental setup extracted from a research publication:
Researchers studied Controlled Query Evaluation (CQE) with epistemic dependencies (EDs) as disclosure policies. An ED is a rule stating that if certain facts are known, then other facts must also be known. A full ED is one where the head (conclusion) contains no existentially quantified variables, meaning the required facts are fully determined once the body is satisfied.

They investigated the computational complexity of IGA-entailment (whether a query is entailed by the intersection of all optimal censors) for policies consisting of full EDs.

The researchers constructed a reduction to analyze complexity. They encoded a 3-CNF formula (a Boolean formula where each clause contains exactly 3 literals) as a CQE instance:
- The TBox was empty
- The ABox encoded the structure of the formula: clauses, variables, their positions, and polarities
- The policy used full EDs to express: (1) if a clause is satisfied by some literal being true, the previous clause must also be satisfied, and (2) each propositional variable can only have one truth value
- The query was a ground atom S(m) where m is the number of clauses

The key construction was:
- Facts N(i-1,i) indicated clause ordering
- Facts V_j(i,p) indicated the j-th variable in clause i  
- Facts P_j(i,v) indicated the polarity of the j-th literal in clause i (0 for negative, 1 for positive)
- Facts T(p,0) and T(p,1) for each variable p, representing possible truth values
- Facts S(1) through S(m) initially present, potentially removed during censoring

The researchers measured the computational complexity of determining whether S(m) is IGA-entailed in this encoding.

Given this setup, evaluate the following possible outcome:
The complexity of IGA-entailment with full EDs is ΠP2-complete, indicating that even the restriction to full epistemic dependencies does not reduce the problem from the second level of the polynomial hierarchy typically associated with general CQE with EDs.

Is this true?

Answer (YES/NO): NO